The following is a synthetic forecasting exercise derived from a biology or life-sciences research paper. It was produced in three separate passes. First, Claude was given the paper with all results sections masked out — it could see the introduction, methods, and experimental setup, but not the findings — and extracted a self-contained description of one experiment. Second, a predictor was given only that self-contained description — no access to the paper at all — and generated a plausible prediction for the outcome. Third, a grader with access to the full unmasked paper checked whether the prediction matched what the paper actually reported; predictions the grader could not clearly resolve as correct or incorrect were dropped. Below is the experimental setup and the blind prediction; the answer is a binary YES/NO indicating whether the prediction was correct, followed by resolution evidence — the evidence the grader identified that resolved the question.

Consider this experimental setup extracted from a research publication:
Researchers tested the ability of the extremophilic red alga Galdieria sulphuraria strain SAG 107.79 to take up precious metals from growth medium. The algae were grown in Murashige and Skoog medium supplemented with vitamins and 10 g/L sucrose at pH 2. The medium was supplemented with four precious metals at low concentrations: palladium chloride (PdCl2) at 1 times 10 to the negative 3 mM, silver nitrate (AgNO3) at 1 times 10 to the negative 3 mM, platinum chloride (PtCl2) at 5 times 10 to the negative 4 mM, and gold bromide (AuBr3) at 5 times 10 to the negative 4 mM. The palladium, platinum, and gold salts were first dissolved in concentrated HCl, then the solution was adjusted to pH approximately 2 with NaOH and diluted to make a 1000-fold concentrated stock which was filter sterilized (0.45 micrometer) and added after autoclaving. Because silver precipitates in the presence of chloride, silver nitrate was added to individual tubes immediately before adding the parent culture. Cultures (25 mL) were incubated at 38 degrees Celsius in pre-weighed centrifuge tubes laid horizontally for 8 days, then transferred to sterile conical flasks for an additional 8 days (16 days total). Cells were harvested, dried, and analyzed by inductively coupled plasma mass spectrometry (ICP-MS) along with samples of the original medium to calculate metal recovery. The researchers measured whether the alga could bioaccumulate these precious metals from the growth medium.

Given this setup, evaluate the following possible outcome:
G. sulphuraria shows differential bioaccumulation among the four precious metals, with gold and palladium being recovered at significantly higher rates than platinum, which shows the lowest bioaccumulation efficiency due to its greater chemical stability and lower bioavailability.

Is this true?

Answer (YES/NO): NO